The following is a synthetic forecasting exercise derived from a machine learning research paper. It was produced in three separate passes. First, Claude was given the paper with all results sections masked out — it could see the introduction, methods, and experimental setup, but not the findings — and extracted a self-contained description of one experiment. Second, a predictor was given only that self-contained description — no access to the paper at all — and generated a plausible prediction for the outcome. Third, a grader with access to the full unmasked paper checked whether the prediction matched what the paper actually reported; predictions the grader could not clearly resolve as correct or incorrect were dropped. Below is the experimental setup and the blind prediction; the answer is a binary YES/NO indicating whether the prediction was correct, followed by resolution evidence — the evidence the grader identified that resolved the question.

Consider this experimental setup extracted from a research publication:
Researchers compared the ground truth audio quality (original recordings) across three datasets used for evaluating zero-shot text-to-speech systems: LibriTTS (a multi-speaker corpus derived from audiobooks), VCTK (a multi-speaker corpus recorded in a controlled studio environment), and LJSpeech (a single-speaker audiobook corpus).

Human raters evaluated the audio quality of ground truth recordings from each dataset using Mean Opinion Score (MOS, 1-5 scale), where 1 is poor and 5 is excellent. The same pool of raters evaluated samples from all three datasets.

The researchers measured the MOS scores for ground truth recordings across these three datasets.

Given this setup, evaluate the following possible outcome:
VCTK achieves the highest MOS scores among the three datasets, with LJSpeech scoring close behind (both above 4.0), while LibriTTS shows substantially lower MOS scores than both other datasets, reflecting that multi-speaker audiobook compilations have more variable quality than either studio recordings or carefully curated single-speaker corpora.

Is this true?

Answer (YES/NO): NO